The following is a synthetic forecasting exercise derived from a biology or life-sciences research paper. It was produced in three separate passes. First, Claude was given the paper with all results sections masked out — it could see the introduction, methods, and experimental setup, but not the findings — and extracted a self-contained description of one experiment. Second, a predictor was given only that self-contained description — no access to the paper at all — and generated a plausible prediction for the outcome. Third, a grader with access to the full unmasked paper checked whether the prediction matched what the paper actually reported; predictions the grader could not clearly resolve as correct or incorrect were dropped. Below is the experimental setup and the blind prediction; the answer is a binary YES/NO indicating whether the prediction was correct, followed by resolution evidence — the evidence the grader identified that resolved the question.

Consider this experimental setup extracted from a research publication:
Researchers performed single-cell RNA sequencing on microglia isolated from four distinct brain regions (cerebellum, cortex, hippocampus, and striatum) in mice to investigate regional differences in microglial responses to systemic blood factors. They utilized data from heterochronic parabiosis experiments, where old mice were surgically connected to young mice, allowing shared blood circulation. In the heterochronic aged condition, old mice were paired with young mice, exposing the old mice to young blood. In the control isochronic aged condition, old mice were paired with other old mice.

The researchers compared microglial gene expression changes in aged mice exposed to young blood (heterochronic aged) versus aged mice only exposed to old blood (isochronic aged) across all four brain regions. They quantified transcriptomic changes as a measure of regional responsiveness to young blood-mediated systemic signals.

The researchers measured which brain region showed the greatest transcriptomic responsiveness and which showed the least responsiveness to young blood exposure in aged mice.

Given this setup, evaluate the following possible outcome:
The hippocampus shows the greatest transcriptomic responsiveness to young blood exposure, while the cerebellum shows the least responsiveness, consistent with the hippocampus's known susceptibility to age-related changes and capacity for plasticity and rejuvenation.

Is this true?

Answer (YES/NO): NO